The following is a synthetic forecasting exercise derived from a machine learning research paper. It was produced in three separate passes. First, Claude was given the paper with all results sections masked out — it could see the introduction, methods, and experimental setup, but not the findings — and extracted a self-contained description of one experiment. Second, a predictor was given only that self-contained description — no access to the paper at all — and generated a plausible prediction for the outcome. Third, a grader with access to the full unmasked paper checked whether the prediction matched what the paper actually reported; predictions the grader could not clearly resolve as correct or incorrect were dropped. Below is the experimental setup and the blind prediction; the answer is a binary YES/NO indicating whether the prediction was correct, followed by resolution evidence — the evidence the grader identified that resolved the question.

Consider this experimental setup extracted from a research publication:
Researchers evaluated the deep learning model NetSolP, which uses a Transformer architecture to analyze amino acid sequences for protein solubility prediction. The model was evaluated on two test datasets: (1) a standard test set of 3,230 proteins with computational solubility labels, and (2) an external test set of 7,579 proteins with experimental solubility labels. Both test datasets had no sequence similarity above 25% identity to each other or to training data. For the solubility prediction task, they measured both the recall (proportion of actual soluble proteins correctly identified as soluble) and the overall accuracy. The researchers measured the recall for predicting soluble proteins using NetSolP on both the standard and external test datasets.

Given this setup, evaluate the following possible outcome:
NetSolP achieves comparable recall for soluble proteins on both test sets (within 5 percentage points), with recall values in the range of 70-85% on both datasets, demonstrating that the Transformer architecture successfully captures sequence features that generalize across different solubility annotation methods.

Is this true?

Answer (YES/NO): NO